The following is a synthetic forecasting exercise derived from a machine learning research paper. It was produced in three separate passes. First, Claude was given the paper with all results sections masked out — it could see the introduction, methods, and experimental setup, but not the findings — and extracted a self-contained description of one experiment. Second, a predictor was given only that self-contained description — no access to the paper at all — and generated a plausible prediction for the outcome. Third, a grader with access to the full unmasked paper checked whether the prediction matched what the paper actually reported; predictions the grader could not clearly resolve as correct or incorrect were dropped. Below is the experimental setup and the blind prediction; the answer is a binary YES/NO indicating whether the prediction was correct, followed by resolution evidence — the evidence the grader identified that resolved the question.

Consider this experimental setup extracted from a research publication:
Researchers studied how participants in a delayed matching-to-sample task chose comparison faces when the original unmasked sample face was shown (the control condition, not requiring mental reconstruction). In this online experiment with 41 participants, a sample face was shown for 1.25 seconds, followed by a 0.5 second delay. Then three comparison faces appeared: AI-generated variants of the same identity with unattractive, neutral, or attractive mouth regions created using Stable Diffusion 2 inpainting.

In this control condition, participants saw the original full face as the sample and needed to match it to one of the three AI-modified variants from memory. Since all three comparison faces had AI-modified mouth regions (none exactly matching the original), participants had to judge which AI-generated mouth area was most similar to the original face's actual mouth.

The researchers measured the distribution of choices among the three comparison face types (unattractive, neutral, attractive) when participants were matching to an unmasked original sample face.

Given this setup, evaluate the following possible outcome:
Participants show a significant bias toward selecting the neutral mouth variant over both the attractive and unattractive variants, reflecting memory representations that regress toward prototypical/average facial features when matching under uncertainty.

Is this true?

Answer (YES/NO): NO